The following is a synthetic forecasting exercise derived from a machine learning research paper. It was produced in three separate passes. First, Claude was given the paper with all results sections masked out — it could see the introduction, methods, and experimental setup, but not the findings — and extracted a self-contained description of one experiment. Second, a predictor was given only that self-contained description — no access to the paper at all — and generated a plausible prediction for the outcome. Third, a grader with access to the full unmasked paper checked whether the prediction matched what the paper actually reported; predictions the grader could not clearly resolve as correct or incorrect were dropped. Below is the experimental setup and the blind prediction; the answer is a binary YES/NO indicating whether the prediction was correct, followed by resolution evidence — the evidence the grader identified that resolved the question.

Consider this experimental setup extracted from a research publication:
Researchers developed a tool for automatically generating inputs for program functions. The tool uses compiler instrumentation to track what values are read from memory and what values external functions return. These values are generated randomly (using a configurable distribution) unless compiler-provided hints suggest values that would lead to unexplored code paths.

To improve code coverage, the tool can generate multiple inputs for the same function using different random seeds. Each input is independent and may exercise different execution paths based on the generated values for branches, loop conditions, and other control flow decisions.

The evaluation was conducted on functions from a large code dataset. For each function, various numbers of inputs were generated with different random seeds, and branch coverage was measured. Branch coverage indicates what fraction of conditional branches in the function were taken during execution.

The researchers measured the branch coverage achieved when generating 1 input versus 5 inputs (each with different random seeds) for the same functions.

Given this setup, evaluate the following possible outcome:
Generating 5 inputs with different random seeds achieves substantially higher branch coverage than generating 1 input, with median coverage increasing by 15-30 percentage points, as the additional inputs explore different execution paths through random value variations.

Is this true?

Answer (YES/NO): NO